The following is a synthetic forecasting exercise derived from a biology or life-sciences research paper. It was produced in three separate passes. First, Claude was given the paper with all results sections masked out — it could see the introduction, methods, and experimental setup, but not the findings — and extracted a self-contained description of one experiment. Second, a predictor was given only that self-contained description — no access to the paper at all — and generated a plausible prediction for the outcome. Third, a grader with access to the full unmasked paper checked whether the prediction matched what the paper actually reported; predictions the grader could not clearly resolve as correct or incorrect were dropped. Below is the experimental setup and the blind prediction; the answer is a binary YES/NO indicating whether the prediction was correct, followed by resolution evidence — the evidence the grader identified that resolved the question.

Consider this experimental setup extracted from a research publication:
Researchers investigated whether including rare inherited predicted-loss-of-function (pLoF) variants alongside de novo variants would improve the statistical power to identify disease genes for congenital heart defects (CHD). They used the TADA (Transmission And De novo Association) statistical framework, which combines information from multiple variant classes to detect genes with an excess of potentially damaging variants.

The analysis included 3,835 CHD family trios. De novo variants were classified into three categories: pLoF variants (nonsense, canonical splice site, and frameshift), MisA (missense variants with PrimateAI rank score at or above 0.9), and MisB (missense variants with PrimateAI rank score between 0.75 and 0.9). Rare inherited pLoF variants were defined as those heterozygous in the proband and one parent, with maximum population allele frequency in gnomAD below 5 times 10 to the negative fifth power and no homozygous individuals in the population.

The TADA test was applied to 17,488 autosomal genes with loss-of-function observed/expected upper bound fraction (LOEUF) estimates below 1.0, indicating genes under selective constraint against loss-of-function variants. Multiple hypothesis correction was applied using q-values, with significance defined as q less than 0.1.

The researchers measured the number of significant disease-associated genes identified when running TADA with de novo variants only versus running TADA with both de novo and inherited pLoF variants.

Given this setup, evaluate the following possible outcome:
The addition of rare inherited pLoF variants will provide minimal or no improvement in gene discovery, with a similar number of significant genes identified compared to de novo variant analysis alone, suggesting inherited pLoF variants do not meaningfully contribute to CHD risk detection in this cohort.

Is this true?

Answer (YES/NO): NO